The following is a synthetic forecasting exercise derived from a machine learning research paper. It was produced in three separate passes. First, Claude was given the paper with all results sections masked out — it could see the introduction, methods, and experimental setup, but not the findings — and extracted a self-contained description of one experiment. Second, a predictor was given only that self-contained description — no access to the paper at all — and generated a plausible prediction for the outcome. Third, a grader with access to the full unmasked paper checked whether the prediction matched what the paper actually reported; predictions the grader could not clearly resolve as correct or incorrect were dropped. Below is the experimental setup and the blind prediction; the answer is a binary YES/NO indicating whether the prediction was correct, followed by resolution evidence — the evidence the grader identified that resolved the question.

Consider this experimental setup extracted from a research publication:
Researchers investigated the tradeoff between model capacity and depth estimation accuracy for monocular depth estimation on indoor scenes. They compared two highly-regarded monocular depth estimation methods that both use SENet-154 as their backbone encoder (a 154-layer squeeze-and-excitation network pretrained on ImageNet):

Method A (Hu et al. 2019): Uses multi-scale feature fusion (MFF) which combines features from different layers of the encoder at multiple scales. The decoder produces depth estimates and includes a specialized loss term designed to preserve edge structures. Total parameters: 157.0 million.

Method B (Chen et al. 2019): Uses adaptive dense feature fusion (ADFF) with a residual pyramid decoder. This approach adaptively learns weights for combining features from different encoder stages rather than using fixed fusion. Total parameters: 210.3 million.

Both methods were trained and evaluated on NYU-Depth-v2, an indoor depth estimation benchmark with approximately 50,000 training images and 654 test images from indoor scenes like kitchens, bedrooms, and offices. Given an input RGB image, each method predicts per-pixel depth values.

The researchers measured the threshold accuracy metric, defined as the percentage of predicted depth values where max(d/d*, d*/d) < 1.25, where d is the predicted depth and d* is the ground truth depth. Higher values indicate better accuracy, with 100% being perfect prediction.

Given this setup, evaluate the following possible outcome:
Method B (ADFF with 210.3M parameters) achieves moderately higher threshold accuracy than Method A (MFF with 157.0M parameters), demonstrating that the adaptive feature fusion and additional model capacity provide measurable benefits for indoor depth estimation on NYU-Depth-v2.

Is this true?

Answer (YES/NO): YES